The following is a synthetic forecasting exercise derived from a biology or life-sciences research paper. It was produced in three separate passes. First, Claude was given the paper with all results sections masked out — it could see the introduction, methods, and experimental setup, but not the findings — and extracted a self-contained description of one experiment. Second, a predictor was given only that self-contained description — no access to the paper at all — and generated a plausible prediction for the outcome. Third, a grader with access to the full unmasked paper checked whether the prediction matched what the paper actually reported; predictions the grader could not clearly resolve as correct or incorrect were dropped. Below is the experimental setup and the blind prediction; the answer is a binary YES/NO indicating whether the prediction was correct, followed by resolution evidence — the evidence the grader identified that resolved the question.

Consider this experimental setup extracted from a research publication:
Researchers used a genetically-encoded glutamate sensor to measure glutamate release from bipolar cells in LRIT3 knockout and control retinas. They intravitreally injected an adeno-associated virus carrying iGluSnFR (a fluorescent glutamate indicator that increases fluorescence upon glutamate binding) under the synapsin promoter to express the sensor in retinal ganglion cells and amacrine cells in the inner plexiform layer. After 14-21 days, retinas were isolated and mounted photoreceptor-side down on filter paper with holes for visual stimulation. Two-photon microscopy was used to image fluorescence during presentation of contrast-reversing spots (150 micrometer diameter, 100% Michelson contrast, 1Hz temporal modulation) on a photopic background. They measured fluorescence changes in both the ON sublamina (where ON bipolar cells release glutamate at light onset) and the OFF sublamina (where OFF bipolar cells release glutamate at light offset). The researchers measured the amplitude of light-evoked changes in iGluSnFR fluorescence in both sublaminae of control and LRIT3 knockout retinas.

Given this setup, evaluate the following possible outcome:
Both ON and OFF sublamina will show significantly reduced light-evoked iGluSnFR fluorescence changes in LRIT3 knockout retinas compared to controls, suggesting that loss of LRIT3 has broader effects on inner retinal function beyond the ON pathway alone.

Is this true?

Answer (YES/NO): YES